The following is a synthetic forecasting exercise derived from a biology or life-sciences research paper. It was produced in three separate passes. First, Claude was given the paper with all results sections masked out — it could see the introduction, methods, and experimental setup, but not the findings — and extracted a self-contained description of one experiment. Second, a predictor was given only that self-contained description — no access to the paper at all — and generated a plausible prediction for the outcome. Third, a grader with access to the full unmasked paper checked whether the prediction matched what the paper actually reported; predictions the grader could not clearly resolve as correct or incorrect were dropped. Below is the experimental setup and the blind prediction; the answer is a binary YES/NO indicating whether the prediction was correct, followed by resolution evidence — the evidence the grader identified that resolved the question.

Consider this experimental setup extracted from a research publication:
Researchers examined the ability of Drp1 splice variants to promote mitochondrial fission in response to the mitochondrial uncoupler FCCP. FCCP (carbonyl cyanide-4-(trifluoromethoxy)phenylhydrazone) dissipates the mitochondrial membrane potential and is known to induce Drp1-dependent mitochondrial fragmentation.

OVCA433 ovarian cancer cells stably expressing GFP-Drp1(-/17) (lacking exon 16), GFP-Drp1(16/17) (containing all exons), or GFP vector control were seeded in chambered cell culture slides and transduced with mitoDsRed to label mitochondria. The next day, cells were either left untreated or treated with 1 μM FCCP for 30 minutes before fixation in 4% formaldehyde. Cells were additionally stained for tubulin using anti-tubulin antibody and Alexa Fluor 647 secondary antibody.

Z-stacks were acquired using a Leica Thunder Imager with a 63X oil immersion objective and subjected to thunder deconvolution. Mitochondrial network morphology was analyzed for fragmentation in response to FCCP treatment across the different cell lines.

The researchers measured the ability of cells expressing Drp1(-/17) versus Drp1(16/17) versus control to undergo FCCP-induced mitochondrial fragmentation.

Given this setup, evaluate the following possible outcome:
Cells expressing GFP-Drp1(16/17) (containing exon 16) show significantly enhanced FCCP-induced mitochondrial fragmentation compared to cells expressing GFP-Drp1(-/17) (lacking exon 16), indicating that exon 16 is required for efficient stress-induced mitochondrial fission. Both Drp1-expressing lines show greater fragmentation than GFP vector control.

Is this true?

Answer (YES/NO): NO